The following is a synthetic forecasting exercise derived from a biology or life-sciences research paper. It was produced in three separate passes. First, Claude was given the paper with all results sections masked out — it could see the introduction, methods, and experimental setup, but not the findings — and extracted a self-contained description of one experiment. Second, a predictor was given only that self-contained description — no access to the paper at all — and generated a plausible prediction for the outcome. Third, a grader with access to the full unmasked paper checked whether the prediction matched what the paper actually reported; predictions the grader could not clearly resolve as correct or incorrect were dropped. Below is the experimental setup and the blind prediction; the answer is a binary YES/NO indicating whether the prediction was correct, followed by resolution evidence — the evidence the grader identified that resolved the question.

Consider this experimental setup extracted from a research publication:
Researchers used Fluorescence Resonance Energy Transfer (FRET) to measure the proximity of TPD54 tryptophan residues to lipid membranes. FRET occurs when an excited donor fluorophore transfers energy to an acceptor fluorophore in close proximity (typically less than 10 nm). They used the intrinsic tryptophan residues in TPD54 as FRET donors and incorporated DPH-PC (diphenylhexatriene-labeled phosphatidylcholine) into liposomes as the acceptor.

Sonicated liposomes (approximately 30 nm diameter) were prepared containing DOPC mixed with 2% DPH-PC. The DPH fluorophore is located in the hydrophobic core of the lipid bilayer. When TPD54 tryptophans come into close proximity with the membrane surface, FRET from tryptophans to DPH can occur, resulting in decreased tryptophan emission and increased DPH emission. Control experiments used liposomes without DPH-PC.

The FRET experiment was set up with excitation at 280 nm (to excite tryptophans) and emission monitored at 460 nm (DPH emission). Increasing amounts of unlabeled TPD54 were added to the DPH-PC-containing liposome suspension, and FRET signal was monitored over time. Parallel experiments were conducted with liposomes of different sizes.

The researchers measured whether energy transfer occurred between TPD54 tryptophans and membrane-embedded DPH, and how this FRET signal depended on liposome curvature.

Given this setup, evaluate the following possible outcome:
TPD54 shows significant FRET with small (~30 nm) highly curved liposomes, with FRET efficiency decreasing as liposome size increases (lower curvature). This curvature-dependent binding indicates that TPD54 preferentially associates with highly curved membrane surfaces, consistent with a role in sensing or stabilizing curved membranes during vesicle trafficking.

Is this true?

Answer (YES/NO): YES